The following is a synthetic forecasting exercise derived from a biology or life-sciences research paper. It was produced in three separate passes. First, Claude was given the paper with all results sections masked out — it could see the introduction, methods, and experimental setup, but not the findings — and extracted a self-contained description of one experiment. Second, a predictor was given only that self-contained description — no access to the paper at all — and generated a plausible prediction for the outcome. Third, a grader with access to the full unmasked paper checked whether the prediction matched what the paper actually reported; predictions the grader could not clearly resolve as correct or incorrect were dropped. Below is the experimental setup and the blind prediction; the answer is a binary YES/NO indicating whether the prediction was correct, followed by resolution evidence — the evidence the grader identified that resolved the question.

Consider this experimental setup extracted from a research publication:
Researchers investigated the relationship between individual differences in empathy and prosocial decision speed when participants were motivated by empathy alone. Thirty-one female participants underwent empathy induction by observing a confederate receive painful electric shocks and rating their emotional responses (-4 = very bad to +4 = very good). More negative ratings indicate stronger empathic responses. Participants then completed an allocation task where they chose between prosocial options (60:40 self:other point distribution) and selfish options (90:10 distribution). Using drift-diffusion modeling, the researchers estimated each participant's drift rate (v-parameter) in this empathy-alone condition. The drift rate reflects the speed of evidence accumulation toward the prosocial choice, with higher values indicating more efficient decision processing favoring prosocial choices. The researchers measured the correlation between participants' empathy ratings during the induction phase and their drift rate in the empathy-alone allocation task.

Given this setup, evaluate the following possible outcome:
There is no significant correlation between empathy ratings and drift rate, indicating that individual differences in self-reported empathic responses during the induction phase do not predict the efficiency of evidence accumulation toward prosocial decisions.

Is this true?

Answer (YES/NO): NO